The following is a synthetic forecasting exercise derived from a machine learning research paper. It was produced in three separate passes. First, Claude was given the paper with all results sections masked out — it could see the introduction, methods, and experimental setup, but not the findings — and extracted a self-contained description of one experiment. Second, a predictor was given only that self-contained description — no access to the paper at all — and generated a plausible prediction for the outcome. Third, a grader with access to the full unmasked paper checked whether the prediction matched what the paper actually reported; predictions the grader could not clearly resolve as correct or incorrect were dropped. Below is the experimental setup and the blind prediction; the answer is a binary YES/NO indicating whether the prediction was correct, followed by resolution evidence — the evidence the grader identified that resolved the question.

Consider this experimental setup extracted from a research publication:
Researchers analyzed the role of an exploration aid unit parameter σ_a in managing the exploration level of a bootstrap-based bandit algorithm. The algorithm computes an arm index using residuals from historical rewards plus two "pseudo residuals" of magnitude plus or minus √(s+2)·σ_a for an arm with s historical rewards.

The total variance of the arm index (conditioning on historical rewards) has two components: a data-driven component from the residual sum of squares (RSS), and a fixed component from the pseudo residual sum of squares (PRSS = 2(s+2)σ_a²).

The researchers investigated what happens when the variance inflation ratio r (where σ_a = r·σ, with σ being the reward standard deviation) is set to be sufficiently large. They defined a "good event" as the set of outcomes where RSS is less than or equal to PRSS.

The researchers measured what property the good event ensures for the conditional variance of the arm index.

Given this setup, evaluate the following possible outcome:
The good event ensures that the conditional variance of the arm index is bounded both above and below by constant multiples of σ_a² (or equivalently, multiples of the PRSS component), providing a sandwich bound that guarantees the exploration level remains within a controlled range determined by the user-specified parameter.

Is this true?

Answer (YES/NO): NO